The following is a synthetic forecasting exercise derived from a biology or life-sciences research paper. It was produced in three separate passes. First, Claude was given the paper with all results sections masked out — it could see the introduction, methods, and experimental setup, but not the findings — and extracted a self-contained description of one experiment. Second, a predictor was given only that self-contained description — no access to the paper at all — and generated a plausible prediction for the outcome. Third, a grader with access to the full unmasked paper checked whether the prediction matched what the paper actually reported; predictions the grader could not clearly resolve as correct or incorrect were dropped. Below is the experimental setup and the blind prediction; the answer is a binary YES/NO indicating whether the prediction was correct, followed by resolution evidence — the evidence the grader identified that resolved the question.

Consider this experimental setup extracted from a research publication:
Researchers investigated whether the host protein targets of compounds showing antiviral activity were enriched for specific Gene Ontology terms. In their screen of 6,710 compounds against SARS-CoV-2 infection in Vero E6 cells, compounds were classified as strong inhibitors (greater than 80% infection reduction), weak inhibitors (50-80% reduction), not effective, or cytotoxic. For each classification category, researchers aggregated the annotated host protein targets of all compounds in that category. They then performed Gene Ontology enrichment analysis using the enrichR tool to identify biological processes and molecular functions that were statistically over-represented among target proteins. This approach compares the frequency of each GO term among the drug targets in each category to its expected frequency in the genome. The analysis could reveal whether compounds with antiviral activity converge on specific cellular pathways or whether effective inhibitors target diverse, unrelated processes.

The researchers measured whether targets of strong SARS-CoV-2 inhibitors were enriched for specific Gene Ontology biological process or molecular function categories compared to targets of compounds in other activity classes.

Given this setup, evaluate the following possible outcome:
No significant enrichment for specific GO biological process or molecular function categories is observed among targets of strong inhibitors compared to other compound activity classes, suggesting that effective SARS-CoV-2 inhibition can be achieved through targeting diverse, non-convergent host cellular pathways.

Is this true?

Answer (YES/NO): NO